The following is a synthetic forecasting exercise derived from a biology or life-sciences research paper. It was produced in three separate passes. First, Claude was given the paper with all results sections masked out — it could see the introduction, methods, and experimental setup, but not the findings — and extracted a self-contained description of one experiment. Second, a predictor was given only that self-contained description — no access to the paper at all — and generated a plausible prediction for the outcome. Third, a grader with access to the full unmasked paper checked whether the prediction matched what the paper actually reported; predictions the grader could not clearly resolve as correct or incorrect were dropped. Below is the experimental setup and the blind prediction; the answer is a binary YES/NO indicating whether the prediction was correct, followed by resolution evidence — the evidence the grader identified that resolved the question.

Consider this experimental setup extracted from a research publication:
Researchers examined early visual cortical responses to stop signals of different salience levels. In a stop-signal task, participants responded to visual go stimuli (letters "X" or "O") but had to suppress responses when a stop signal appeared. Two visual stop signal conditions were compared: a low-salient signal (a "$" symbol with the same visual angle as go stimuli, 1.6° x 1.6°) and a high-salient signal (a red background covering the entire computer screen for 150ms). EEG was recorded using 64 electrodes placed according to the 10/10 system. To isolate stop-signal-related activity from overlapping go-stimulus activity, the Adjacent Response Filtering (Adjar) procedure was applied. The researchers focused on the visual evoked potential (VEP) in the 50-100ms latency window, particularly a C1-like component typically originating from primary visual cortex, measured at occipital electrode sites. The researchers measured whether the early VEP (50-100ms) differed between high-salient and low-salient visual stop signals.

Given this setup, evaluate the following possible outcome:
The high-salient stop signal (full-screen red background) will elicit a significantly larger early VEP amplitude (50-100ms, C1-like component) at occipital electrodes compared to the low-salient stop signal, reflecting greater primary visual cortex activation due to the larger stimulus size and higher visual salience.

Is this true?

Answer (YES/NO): YES